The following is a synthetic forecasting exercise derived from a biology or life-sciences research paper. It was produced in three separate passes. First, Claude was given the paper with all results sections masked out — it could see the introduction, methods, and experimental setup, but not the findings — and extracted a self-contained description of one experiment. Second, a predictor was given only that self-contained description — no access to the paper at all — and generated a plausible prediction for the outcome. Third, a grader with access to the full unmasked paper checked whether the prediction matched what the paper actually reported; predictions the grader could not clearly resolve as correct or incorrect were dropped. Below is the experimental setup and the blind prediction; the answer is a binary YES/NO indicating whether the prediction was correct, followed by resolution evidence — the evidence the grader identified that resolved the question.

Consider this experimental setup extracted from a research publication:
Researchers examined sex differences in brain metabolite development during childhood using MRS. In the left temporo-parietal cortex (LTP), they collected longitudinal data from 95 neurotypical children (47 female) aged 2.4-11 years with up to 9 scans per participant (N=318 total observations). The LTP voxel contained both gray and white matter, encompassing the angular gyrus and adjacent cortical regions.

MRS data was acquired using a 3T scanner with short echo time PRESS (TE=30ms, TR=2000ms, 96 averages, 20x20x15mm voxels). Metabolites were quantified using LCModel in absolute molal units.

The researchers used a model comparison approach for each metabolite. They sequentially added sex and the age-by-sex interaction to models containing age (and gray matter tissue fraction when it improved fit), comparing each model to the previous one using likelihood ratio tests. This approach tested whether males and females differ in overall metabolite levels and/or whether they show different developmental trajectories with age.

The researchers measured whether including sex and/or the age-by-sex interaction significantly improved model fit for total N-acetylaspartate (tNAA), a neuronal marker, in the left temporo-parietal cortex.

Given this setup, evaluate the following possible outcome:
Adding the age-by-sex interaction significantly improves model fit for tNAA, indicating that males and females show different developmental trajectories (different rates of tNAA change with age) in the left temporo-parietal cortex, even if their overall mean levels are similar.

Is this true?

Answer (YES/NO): NO